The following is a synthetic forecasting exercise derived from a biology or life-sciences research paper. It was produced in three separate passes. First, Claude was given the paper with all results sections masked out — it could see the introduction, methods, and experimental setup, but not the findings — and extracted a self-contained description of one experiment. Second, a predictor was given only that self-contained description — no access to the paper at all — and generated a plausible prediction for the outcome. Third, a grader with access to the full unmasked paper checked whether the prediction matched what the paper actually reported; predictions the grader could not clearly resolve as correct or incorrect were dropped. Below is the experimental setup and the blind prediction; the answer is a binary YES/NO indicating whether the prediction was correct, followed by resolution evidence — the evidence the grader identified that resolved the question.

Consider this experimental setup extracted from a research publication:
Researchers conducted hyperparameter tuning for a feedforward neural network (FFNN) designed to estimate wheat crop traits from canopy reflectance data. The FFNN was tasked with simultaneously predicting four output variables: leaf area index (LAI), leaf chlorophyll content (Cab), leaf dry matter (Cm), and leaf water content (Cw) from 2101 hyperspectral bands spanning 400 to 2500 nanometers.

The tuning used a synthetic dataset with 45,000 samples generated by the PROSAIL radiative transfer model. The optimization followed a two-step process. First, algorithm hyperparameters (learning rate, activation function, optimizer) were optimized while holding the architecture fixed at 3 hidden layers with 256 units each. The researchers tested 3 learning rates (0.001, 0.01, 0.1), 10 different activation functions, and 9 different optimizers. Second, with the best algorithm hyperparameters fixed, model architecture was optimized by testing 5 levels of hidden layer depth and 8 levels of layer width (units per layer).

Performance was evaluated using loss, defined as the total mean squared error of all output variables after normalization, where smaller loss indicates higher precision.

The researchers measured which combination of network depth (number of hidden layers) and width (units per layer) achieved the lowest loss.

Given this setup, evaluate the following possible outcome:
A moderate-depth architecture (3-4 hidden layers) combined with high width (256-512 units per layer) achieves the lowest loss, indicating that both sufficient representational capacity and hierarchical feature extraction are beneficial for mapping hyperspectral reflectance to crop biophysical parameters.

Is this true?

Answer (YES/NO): YES